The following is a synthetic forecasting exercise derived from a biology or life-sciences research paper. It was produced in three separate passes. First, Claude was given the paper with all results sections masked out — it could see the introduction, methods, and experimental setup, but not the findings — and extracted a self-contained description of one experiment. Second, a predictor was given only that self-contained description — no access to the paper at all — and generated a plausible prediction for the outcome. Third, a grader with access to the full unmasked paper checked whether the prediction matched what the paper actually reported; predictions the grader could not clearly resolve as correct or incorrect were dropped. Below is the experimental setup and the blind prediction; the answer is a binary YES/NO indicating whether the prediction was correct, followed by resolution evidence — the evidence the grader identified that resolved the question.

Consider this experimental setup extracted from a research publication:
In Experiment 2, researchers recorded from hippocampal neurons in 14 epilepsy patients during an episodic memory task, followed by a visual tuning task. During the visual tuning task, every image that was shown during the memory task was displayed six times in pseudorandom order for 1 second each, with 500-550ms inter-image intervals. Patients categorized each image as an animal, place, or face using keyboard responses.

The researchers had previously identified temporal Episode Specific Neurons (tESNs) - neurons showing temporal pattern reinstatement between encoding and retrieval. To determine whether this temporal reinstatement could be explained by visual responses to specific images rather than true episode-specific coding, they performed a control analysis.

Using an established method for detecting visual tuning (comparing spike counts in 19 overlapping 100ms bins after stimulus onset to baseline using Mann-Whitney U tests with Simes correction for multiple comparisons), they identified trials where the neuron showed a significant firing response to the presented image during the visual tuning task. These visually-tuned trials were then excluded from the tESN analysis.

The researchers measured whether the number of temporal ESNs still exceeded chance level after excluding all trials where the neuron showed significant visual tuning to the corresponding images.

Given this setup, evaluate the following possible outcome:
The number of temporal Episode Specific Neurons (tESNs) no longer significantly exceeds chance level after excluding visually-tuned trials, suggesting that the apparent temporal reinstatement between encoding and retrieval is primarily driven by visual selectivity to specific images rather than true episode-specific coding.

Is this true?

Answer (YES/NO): NO